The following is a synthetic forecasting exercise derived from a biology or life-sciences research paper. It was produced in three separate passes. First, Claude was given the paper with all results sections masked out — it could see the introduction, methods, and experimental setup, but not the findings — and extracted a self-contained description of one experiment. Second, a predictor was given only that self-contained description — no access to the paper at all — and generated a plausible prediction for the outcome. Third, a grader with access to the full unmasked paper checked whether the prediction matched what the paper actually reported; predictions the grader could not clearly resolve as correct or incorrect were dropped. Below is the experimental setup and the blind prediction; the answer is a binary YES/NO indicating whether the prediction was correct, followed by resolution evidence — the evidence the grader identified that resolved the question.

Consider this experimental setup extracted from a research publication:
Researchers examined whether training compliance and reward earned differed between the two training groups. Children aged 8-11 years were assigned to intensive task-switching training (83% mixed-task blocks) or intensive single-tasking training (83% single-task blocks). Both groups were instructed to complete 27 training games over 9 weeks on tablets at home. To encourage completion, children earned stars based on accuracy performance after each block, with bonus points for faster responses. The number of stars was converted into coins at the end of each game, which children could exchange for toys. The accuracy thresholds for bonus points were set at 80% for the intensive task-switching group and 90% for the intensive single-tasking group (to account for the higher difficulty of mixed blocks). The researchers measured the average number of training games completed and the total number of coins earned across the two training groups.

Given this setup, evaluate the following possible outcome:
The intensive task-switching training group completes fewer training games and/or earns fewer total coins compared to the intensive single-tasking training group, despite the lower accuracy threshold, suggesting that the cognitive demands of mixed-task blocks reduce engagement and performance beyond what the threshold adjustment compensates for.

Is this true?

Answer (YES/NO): NO